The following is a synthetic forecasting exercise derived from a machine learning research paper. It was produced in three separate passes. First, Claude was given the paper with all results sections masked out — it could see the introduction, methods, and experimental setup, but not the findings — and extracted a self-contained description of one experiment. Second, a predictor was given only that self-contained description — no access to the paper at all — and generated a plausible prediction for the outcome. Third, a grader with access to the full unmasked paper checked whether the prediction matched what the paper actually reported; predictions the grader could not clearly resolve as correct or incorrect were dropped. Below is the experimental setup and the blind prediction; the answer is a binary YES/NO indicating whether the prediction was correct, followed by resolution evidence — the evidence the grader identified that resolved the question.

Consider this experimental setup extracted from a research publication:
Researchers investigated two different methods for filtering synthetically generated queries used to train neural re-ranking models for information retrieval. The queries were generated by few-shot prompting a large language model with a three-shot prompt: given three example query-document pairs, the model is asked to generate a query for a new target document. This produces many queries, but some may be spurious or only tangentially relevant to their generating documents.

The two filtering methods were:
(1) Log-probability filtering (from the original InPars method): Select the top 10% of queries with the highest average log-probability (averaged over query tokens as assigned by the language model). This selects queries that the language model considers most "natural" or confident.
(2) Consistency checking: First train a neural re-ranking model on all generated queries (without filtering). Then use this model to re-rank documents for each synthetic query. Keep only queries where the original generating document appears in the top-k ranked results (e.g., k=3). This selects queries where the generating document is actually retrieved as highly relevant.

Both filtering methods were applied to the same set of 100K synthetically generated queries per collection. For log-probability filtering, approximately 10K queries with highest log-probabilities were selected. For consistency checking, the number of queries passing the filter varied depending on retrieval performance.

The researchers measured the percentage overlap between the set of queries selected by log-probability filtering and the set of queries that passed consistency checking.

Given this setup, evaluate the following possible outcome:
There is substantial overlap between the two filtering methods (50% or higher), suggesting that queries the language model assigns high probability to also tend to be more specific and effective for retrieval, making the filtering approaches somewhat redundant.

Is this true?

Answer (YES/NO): NO